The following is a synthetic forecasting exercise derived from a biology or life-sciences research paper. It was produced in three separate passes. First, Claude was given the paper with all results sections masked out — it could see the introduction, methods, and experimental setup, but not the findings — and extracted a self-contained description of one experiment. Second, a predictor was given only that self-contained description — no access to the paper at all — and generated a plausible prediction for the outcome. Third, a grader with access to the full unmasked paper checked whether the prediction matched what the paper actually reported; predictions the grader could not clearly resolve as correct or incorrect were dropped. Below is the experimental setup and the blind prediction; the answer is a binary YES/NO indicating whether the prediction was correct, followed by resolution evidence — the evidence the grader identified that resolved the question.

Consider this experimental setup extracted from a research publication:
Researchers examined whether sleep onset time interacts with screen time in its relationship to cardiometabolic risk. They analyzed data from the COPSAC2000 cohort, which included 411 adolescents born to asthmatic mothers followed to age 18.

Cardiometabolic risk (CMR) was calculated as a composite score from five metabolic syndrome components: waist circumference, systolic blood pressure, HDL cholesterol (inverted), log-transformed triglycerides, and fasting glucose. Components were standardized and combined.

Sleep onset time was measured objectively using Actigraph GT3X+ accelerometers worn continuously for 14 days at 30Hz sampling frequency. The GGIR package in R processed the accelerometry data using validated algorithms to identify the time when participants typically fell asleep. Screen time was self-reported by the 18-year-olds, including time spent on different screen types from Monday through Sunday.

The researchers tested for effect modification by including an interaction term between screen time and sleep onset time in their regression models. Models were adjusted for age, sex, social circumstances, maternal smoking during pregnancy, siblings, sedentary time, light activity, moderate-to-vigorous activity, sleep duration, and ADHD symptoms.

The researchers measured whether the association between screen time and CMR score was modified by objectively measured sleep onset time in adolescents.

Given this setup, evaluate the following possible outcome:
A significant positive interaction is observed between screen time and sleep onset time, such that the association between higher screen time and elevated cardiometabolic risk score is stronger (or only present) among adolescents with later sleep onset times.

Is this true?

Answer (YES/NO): NO